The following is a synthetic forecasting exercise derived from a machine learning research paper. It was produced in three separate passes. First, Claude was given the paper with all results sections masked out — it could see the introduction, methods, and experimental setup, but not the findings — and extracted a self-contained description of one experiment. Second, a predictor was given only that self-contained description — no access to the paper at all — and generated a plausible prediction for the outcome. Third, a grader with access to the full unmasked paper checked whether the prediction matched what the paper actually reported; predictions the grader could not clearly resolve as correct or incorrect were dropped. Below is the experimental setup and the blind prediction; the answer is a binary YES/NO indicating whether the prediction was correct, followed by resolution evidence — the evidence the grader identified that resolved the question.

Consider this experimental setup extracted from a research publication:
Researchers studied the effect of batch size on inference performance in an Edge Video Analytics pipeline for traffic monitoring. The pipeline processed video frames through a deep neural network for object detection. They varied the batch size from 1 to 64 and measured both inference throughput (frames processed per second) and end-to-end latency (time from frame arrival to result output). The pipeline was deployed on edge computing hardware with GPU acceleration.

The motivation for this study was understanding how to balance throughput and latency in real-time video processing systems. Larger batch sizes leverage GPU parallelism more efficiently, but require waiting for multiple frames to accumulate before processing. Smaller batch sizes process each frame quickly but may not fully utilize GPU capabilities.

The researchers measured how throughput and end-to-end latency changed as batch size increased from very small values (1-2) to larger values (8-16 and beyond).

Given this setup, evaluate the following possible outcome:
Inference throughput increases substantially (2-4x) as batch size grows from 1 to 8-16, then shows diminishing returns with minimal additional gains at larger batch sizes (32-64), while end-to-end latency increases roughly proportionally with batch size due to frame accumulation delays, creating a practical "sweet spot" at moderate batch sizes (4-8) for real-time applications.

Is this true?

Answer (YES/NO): NO